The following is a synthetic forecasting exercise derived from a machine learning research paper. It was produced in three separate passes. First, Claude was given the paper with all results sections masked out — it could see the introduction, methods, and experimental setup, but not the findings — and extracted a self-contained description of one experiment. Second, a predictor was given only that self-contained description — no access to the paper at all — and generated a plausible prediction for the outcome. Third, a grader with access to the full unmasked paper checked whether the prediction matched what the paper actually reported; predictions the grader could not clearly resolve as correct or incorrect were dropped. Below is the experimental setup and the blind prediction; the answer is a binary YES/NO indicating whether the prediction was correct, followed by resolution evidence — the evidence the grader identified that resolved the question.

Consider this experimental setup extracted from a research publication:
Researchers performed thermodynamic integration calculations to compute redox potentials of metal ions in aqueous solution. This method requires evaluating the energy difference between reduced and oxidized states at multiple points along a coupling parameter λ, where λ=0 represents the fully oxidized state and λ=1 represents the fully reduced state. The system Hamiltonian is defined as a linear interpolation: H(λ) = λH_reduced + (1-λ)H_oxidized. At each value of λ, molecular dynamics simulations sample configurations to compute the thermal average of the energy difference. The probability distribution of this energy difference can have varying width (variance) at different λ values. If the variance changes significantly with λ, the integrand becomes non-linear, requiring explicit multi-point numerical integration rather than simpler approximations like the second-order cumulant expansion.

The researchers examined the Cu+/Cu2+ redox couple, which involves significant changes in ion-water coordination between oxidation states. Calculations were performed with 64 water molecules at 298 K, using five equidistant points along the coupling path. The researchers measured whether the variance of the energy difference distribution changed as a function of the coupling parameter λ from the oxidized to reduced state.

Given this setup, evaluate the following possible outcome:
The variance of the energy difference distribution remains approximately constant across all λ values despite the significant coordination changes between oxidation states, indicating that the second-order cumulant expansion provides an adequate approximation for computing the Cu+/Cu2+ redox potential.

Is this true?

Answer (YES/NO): NO